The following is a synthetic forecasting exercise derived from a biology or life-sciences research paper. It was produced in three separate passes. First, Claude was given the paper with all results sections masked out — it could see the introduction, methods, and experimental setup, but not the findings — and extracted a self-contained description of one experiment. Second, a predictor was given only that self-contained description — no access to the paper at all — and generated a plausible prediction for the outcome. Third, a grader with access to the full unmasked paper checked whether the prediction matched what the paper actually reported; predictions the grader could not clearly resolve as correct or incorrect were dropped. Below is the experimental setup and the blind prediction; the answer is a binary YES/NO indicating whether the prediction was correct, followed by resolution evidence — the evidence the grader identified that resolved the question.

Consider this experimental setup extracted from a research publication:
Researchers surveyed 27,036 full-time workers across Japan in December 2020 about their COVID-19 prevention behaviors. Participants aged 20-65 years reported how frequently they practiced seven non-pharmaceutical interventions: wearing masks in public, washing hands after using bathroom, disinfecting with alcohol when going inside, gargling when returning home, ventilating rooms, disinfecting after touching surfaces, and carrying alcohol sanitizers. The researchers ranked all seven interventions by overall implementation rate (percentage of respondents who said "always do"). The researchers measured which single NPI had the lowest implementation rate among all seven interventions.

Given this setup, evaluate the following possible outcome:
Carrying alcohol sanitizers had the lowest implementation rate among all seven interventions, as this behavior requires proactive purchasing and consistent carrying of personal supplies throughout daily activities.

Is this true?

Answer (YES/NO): YES